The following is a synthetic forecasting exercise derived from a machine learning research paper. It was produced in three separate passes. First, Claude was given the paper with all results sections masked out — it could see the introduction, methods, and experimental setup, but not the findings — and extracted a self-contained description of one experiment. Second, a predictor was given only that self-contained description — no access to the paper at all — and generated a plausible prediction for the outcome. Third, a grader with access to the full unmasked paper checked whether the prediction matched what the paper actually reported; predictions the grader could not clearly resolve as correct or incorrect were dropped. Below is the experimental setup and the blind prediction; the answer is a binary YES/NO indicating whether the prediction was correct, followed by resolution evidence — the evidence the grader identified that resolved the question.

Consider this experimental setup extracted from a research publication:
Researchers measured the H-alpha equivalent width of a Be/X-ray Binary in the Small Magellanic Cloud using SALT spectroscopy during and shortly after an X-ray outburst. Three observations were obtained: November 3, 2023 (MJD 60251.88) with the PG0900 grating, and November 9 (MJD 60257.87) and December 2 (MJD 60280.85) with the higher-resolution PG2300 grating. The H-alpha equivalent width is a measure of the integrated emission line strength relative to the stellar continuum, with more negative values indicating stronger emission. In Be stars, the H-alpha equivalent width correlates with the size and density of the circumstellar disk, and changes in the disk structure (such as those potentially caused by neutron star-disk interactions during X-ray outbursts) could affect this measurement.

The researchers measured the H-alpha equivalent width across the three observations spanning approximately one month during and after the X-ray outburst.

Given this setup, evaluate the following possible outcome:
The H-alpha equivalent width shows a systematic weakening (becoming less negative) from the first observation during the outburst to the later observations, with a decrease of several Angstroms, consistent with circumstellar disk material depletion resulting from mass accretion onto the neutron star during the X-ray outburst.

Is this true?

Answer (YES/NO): NO